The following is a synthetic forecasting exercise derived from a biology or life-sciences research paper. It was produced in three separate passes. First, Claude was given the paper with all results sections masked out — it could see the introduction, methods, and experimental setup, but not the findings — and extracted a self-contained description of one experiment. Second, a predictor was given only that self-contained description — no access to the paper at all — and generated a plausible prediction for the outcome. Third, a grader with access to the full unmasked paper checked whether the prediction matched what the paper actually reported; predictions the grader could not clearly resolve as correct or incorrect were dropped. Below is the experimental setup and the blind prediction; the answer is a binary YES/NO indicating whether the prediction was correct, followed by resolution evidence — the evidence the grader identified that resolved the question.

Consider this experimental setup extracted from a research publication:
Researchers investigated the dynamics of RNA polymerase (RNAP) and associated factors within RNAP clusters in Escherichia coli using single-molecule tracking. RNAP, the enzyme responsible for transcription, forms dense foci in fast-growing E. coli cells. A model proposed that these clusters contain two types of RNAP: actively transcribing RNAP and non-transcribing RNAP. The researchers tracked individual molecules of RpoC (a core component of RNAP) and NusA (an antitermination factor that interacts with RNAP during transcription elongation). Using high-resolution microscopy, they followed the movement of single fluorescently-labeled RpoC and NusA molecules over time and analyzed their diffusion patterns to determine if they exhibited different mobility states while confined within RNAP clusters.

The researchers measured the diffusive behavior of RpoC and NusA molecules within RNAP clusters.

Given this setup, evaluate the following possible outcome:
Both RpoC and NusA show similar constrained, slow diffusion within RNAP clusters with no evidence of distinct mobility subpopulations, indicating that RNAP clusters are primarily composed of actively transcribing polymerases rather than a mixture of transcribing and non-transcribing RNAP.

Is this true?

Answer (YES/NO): NO